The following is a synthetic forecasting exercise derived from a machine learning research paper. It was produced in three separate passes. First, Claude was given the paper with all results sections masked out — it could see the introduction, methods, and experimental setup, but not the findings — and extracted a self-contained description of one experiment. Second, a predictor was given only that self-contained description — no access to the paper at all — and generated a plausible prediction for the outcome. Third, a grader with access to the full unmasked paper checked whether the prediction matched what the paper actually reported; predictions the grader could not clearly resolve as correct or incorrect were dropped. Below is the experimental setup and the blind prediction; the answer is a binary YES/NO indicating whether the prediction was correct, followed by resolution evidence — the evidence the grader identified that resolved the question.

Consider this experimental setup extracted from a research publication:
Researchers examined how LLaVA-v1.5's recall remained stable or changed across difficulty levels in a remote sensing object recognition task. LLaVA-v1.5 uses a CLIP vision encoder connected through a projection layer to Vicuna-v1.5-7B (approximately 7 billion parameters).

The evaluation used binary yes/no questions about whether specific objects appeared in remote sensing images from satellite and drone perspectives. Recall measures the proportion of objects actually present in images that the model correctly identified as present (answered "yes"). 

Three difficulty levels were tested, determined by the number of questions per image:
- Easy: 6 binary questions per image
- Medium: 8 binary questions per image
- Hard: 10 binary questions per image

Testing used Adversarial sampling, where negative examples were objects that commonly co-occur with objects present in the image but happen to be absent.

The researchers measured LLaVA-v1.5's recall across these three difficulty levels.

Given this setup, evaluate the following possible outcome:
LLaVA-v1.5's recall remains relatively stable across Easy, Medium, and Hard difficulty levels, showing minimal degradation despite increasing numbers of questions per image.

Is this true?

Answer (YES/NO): YES